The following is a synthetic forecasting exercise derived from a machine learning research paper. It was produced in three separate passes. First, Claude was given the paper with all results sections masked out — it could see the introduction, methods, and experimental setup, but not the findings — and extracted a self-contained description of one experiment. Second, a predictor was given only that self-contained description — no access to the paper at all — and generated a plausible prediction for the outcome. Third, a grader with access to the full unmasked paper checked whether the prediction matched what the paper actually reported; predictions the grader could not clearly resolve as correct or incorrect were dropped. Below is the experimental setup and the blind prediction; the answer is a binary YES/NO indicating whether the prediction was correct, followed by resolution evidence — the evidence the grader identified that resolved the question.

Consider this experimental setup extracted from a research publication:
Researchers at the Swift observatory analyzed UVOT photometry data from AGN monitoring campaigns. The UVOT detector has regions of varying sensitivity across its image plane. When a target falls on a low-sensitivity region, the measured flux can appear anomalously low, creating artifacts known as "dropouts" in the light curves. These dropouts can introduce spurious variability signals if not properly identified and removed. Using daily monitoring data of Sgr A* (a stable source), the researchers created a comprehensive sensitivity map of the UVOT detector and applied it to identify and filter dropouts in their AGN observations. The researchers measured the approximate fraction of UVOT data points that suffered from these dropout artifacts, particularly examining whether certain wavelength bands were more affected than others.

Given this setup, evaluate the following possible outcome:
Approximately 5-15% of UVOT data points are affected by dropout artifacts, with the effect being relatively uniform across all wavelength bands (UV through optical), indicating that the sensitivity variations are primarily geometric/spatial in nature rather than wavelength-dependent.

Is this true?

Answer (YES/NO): NO